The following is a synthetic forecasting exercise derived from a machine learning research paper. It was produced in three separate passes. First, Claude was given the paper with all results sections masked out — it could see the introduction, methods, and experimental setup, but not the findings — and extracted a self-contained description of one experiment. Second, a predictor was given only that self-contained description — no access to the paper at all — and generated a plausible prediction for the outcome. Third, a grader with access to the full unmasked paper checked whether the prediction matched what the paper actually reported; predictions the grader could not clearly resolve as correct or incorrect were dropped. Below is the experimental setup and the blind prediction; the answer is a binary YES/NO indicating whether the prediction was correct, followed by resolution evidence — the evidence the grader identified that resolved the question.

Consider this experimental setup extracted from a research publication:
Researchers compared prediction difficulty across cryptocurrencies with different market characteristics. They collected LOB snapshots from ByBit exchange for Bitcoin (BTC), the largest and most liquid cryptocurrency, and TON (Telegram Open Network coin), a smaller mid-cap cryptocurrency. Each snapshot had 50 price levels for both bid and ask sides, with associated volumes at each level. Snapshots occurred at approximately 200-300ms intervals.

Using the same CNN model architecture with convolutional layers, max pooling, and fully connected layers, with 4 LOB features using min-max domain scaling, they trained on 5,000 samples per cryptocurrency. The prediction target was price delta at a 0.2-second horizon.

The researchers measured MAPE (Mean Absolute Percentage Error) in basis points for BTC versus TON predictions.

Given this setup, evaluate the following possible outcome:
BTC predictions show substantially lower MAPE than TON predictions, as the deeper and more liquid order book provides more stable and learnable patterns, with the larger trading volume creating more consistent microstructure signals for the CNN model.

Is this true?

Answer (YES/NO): YES